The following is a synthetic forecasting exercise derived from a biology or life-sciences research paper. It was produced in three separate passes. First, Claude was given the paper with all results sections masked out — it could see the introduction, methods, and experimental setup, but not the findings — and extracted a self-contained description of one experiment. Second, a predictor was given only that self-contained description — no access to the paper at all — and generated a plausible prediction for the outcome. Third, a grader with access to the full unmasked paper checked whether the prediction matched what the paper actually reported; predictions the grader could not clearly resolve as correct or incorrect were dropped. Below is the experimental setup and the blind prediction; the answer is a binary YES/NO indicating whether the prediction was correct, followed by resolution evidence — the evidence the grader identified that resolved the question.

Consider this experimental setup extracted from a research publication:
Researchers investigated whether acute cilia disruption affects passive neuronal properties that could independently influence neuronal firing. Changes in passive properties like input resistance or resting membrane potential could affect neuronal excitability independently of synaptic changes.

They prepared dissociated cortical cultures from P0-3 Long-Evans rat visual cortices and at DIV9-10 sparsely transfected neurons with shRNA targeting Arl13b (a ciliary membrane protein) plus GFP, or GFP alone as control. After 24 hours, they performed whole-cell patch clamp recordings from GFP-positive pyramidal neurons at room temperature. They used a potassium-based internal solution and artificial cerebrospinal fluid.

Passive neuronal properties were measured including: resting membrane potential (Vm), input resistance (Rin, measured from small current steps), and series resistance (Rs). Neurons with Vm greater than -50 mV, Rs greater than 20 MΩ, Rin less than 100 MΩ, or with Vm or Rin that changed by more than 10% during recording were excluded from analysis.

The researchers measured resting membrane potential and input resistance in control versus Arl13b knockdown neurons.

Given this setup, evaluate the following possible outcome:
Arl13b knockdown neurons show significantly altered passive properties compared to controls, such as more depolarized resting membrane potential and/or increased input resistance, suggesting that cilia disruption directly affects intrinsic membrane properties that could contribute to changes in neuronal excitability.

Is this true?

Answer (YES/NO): NO